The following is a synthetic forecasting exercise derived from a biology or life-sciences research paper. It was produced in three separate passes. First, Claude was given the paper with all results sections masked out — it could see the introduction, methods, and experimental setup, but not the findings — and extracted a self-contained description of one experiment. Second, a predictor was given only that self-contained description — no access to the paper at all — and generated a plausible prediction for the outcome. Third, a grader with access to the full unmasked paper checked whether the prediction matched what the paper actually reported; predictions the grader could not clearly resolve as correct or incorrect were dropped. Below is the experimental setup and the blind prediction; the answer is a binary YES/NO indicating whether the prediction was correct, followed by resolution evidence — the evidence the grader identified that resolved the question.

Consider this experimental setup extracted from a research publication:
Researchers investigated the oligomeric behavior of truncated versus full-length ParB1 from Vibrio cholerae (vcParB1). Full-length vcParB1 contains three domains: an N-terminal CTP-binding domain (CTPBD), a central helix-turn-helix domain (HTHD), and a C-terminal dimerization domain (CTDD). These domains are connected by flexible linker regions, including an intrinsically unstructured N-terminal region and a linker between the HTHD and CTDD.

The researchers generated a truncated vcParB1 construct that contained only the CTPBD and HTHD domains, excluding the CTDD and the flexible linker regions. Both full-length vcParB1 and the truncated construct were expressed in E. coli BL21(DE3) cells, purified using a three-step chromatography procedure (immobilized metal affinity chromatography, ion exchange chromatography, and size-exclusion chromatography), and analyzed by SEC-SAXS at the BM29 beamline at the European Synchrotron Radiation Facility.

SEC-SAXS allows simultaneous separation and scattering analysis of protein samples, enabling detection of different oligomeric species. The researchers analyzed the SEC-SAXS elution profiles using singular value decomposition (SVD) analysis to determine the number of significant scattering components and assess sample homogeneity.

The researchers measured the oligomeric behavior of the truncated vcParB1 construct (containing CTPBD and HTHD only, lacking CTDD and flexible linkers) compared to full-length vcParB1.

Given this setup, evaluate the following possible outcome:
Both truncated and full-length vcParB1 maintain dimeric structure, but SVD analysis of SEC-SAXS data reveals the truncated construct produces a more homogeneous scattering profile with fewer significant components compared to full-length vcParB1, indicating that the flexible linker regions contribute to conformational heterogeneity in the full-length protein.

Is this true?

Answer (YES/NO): NO